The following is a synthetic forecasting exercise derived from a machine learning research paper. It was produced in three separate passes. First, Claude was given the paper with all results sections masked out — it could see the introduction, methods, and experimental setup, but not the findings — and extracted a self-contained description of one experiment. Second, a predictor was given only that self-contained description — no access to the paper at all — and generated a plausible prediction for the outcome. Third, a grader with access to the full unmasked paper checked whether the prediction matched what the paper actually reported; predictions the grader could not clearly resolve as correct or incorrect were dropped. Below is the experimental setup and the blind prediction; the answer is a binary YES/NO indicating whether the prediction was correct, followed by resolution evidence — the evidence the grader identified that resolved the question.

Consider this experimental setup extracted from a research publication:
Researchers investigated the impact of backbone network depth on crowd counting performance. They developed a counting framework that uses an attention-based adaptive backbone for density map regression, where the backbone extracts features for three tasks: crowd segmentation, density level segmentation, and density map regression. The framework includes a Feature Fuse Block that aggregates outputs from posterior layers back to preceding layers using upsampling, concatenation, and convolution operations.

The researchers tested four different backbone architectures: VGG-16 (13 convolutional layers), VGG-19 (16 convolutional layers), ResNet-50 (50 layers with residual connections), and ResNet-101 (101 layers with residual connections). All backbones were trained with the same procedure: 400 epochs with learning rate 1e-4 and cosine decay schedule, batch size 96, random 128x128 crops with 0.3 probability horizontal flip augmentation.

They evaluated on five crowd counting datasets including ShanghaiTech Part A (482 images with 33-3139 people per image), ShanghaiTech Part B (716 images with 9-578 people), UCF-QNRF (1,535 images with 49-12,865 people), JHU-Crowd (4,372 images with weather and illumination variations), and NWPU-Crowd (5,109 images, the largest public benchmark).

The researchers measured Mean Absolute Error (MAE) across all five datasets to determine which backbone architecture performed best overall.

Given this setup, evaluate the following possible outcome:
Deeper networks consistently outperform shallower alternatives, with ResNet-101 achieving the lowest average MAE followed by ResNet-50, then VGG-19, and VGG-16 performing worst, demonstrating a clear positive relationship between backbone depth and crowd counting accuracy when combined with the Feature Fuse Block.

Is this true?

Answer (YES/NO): NO